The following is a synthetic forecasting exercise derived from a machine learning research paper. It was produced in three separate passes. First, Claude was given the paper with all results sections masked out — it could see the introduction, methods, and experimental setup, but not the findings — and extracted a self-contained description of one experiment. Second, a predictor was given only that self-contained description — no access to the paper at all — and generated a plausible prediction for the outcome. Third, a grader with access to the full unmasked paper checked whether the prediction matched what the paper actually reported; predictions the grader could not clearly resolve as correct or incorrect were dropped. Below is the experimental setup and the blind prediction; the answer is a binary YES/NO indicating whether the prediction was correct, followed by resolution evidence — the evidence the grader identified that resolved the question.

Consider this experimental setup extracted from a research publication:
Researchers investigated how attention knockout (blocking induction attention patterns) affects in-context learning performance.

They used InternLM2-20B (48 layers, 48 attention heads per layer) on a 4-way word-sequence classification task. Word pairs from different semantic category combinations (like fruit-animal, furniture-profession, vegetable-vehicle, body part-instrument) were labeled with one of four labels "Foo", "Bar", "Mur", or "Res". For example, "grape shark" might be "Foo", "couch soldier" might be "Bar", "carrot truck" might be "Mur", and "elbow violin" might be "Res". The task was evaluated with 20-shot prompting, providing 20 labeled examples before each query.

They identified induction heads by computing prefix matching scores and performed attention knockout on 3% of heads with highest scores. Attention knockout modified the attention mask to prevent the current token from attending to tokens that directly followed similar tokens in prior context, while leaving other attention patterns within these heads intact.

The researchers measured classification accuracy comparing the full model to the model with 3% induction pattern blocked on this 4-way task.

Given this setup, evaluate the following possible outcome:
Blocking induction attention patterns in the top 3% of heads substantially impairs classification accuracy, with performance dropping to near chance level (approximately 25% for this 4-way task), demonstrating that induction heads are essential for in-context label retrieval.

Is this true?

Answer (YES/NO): NO